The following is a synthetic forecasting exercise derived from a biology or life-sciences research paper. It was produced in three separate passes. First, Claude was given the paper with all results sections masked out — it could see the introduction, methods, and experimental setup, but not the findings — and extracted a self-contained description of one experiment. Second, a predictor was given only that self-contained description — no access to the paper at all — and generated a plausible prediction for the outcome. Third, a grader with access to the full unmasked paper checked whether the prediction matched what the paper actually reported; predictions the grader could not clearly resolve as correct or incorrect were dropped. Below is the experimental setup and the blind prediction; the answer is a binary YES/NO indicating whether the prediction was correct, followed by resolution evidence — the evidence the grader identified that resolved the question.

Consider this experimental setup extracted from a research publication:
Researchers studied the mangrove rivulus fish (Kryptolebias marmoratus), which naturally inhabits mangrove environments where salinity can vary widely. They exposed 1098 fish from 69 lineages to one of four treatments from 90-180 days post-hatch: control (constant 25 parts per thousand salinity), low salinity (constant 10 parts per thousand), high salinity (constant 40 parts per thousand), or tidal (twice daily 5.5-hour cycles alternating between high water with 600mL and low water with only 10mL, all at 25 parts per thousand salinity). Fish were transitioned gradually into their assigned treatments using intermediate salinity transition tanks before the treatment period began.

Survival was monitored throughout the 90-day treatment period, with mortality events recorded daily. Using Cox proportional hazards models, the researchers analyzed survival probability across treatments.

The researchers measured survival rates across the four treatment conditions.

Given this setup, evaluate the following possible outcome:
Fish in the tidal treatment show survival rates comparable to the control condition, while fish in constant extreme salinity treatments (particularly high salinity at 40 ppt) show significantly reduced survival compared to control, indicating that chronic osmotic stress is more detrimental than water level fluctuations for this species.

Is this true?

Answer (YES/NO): NO